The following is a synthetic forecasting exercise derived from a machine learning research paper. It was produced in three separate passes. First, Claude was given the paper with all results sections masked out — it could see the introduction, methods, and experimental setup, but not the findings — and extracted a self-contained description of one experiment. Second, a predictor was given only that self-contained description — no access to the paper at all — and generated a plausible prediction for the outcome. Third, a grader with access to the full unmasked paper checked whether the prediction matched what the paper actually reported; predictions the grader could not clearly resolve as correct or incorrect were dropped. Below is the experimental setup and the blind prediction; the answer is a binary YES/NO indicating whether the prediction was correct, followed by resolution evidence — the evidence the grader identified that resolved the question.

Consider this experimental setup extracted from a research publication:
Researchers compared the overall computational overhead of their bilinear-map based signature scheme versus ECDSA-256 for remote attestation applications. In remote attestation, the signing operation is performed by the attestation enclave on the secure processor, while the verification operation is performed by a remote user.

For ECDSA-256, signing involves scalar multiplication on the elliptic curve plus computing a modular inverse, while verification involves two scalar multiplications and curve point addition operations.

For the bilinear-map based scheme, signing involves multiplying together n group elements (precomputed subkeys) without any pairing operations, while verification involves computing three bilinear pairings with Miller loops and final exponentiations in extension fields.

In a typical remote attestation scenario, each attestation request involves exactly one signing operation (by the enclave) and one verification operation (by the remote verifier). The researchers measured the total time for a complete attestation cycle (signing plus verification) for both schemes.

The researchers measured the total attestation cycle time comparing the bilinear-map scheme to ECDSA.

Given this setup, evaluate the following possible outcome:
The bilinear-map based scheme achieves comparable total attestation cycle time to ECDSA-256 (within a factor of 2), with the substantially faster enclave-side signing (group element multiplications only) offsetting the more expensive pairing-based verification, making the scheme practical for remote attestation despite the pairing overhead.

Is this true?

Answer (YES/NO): YES